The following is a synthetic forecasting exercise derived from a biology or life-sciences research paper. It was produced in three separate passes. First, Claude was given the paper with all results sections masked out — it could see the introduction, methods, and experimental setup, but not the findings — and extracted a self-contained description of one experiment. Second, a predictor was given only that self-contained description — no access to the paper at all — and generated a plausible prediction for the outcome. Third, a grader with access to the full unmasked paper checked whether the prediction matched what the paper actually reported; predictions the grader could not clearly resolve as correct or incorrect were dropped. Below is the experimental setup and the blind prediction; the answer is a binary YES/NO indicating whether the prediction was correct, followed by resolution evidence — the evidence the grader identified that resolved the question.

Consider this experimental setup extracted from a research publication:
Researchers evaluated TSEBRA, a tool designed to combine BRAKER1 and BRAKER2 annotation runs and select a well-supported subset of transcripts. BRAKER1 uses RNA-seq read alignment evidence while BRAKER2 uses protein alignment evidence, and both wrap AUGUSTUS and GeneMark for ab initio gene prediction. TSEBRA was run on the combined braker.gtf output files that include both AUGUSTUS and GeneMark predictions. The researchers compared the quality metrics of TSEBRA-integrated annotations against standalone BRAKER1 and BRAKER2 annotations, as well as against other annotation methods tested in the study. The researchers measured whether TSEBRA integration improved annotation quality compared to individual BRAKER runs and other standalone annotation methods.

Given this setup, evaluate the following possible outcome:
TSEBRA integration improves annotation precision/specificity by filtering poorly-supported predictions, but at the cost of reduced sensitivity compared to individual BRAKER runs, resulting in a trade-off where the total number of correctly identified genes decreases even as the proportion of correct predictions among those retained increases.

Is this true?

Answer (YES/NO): NO